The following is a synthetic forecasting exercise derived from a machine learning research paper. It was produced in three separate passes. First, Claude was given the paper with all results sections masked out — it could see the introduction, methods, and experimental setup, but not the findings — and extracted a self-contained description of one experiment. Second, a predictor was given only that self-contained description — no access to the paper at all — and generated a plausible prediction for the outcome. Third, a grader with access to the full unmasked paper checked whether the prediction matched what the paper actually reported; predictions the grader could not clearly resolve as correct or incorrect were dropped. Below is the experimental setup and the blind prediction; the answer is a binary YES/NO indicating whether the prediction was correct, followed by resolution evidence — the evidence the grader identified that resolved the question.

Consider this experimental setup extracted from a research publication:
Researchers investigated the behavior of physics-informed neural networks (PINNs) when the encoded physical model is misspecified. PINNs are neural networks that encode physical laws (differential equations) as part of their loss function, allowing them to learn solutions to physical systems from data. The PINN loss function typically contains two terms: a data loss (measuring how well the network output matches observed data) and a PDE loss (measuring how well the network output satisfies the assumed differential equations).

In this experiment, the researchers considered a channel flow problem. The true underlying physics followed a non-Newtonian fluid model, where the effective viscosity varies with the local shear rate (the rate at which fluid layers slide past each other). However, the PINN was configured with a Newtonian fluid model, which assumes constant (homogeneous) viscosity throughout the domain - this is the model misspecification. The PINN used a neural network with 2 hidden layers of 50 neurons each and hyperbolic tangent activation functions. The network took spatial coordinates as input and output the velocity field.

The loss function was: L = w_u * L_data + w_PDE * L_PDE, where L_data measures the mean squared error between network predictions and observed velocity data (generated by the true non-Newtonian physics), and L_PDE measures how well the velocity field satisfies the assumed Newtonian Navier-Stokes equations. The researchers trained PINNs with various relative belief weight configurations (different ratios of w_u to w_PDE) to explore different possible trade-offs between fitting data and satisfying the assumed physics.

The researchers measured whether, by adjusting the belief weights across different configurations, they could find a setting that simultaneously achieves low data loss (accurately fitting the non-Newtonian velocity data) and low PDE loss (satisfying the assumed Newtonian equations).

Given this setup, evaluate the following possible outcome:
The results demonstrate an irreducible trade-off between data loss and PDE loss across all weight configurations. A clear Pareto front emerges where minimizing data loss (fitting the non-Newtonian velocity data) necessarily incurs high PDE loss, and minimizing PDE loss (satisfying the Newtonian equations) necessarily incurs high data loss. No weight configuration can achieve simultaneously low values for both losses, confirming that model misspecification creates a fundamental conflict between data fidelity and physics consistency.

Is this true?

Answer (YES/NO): YES